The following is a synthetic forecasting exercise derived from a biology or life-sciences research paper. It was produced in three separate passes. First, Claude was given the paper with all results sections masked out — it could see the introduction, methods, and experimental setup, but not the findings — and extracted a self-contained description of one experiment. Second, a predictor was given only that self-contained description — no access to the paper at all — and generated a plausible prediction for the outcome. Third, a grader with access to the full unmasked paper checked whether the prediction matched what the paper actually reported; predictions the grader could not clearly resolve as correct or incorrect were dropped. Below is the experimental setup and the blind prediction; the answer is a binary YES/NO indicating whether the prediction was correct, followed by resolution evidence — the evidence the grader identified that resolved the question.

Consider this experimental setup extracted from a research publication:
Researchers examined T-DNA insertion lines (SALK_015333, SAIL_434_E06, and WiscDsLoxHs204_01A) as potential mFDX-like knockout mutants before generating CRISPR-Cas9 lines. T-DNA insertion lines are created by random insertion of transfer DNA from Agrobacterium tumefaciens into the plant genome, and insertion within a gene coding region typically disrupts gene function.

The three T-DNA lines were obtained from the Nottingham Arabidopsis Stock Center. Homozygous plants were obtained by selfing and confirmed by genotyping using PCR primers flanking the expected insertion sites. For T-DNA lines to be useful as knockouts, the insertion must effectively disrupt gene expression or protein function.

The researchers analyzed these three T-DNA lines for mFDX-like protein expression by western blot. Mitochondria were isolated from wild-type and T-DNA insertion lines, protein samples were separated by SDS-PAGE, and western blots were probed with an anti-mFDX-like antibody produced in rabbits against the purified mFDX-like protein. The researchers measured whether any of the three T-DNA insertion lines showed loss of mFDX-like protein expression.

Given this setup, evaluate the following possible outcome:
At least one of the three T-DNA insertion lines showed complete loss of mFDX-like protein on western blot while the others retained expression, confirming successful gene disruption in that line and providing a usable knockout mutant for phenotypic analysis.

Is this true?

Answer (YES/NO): NO